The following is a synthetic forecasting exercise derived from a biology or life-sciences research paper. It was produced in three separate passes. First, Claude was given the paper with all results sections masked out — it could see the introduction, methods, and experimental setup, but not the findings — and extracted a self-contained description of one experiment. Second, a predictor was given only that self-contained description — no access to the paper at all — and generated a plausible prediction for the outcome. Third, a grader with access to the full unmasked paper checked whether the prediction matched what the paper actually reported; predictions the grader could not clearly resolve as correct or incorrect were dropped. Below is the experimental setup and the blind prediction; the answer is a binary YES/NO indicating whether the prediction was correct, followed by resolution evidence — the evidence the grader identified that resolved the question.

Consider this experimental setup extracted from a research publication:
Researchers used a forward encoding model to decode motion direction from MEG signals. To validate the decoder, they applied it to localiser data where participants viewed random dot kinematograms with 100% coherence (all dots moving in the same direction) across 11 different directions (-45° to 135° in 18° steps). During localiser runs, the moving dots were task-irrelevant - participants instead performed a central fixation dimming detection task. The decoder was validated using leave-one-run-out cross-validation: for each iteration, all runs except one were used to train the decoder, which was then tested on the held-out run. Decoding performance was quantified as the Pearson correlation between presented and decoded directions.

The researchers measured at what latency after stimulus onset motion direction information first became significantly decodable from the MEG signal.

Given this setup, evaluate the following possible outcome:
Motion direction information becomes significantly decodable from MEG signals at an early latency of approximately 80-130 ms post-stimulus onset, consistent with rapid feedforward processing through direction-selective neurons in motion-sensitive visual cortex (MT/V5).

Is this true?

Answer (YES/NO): YES